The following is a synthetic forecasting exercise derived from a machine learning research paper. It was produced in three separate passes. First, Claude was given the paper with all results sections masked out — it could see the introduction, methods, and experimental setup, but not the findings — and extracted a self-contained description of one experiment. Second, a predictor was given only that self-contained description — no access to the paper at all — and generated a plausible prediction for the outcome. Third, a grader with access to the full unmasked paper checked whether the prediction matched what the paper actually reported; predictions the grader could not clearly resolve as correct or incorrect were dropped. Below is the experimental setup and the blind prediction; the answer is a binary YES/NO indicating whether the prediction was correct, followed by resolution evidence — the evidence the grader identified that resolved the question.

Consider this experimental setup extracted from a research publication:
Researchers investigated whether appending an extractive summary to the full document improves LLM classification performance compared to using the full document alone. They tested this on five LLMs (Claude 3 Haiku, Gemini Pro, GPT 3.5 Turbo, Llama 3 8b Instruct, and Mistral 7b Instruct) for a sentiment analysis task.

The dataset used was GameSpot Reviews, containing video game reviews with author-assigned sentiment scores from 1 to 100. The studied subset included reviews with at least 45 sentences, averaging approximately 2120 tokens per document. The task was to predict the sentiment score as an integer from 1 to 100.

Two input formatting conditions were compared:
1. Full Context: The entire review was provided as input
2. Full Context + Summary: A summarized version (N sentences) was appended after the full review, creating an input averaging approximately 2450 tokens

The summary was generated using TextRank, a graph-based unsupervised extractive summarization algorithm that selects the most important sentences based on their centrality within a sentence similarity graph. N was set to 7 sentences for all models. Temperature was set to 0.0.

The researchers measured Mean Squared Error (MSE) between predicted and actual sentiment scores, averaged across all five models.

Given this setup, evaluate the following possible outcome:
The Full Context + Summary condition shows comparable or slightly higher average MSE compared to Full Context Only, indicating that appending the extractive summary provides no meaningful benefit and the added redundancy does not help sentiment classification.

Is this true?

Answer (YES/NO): NO